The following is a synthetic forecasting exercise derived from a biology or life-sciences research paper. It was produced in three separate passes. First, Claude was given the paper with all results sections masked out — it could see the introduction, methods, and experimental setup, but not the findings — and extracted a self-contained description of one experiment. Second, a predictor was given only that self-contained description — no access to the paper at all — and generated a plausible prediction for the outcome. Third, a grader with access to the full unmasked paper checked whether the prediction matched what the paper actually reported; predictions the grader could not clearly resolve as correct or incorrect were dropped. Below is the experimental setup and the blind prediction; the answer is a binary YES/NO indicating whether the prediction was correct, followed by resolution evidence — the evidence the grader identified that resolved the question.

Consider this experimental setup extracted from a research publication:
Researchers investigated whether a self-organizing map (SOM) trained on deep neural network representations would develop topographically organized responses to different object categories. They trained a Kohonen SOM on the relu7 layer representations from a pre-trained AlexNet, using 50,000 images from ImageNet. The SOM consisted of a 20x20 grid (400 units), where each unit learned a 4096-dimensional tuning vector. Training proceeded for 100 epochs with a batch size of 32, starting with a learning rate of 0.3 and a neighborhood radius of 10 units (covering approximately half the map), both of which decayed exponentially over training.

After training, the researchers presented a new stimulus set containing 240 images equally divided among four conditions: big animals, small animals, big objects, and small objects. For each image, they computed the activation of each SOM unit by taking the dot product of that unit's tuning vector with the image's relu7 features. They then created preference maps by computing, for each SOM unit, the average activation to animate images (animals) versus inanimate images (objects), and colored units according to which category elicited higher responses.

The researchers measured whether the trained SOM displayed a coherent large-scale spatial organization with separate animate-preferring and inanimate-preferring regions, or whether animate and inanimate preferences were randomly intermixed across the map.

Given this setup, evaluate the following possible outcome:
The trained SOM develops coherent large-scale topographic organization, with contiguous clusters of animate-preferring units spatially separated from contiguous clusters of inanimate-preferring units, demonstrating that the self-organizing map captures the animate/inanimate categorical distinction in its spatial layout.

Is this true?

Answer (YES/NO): YES